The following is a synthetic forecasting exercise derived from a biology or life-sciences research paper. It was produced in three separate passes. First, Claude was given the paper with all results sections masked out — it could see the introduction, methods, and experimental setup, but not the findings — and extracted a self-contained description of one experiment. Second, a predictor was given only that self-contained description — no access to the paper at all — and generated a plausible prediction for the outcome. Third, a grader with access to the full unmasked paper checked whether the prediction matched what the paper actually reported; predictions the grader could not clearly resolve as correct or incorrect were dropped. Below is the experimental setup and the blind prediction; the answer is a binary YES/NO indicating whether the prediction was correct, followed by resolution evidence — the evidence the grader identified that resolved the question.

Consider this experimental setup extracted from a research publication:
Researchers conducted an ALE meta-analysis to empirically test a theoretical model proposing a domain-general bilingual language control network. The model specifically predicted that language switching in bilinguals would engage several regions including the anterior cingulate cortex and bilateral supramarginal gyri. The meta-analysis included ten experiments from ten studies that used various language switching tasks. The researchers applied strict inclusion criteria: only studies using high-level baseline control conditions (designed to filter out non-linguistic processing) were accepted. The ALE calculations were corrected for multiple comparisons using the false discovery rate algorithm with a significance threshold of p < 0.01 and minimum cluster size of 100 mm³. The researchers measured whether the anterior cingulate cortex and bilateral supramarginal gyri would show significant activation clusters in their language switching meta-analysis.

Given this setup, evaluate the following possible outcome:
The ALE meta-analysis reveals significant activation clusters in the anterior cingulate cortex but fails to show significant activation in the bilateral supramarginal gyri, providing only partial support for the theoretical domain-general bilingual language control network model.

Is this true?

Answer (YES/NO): NO